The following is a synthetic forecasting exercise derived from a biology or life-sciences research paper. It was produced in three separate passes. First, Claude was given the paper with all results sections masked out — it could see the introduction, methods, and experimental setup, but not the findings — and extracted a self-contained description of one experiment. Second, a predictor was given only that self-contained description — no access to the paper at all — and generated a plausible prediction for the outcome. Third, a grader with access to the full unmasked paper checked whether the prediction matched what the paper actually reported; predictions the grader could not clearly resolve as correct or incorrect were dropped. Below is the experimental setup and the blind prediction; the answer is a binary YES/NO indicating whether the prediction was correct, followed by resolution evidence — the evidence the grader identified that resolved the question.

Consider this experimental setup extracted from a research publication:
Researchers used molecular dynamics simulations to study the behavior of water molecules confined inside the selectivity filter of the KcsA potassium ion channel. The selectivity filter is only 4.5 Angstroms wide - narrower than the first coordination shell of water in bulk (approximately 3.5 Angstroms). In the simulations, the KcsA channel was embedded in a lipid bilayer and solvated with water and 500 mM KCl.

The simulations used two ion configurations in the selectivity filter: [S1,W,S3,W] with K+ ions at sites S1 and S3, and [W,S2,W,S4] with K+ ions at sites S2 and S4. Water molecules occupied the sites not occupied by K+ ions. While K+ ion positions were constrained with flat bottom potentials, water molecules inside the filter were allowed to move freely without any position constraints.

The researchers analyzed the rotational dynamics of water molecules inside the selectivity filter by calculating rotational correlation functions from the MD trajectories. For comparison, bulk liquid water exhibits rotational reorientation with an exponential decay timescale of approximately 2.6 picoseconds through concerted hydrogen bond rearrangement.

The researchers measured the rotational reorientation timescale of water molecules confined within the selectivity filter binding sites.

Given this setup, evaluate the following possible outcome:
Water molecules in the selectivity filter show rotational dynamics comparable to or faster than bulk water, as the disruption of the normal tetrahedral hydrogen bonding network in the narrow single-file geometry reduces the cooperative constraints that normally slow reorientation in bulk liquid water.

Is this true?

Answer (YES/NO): NO